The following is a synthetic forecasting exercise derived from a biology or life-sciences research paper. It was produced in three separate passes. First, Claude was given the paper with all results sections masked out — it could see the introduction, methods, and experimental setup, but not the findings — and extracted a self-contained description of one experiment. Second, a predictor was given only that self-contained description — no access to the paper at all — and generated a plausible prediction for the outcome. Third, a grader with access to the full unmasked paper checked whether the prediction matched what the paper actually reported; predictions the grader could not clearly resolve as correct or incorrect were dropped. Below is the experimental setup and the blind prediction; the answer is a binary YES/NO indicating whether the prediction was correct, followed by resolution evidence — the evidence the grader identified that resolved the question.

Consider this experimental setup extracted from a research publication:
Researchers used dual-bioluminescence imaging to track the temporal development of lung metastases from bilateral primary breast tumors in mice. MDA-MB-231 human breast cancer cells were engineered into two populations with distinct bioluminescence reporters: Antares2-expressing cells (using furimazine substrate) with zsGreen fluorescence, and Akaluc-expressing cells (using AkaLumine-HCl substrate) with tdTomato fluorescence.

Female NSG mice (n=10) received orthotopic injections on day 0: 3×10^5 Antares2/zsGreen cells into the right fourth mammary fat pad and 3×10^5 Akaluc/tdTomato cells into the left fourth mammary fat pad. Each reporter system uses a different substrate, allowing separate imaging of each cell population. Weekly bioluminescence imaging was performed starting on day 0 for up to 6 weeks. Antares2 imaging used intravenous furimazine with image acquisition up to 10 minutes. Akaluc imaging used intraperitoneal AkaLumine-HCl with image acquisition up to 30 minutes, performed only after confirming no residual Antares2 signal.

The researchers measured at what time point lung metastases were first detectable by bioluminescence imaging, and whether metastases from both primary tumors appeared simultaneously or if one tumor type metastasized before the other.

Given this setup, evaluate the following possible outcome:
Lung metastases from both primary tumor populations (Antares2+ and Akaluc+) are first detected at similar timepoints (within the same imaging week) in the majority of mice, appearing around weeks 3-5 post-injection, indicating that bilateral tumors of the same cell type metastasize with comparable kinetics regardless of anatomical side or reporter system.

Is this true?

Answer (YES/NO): NO